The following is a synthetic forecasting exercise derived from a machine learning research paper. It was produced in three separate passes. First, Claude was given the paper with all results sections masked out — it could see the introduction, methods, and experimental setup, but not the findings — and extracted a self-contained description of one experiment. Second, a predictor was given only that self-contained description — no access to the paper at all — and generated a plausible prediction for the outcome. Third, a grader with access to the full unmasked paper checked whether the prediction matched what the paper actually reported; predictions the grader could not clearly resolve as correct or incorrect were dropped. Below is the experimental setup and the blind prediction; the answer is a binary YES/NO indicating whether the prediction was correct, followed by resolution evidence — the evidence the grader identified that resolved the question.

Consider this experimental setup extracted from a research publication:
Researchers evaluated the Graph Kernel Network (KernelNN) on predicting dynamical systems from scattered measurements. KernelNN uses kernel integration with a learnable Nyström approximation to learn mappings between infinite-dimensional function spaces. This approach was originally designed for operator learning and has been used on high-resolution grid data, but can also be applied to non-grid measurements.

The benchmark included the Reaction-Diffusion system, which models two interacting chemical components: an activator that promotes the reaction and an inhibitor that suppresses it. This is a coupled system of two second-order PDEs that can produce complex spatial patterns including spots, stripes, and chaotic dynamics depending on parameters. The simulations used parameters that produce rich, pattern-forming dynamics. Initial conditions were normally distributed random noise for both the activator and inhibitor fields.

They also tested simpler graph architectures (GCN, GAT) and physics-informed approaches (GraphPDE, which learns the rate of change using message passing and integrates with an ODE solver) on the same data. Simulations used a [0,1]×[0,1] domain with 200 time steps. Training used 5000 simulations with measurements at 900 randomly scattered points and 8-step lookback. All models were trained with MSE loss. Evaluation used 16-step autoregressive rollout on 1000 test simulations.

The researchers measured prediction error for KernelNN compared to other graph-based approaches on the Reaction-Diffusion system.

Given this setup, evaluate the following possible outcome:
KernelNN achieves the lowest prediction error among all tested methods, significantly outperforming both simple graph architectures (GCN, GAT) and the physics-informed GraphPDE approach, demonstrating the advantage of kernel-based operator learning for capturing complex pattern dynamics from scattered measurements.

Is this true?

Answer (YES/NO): NO